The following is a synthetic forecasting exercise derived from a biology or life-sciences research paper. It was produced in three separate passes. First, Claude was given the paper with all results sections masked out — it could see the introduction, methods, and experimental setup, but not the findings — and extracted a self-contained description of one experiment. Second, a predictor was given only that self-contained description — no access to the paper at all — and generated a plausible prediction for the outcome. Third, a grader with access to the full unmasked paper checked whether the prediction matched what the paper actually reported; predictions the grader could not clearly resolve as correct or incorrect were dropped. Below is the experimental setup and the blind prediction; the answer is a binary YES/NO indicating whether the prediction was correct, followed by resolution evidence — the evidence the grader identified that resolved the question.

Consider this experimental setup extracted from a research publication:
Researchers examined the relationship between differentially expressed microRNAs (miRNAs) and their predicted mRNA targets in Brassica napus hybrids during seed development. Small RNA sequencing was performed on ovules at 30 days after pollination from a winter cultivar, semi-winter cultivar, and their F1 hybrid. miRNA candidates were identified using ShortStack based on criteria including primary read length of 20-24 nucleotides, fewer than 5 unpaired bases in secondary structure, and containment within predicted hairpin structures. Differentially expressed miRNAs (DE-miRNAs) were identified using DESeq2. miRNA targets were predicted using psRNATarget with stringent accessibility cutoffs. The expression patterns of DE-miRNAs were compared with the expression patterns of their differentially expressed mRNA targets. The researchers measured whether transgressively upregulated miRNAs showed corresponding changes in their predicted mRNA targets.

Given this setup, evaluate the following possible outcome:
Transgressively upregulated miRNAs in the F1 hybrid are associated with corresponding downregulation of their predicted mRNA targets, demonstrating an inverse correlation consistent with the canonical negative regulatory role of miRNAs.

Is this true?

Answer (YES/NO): NO